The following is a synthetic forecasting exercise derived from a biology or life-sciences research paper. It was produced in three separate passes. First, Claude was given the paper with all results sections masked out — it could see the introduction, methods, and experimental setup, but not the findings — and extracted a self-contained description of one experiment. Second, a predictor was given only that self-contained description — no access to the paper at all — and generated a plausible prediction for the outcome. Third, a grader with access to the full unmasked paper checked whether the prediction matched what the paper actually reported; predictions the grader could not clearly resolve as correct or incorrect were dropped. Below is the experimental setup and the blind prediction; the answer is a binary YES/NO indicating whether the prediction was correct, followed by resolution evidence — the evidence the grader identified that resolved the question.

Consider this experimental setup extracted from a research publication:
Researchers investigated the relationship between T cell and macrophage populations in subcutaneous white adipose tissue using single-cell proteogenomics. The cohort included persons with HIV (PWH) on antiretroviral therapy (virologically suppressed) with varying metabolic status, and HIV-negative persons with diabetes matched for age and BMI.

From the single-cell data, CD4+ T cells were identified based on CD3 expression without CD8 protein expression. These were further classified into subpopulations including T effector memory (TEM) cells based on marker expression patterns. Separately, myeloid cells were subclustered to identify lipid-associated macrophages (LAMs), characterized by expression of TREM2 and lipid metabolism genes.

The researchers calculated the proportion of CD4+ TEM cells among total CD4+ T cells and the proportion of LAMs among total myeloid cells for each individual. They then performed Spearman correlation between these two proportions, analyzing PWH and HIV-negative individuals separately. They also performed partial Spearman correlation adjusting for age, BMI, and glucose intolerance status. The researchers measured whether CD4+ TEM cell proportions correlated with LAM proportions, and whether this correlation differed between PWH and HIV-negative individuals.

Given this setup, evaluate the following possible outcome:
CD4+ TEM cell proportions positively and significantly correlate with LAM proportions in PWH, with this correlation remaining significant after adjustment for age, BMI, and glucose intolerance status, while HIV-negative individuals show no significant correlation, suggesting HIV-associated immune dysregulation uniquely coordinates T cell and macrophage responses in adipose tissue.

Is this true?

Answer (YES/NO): YES